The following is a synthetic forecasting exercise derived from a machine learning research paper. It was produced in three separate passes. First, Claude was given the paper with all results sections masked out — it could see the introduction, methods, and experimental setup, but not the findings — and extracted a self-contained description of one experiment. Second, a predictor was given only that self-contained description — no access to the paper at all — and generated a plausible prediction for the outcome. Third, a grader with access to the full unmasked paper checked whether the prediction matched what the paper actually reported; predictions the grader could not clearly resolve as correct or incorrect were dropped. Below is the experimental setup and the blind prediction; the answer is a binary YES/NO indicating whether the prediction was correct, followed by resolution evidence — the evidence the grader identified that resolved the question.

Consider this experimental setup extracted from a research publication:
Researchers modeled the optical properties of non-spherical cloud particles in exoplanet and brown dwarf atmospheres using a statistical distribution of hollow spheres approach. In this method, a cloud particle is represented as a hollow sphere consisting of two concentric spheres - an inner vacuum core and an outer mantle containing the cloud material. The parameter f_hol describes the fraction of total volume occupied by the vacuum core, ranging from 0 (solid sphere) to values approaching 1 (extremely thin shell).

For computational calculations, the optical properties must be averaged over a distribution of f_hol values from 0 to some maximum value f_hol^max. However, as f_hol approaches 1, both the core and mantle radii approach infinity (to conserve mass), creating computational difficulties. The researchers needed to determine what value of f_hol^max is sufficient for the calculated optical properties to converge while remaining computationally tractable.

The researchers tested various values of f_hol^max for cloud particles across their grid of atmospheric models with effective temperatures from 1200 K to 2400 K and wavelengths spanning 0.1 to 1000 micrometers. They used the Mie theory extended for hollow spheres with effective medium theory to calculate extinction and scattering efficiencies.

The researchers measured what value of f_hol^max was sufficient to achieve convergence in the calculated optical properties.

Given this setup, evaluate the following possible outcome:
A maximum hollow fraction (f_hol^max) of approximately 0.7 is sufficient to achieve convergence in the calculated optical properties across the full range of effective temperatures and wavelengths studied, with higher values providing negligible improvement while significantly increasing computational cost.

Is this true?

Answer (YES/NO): NO